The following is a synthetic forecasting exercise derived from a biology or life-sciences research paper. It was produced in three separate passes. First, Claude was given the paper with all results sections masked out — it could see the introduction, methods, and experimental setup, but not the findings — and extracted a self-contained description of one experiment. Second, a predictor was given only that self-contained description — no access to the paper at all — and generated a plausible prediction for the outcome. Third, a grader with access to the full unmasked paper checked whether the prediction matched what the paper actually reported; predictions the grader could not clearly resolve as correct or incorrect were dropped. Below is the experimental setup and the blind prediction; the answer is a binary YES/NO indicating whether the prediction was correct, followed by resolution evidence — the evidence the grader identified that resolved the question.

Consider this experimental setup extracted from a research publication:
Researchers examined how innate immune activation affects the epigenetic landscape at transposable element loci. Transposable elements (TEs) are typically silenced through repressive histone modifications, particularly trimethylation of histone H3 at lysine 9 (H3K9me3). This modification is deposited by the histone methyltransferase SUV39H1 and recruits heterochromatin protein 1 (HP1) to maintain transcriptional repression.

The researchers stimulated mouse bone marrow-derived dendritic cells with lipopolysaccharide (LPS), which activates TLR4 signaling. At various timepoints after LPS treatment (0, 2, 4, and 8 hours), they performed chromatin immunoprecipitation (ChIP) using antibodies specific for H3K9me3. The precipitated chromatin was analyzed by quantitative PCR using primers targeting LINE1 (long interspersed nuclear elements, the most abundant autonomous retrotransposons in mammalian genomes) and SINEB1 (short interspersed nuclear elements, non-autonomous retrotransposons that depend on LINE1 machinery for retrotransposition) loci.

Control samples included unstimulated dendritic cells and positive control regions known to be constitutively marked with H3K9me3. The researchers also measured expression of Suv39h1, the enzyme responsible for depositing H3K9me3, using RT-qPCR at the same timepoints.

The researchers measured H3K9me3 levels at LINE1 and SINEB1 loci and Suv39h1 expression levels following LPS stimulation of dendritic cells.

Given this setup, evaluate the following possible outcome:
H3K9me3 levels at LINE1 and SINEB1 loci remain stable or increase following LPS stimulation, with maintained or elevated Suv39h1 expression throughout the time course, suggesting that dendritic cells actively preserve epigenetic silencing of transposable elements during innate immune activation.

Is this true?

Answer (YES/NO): NO